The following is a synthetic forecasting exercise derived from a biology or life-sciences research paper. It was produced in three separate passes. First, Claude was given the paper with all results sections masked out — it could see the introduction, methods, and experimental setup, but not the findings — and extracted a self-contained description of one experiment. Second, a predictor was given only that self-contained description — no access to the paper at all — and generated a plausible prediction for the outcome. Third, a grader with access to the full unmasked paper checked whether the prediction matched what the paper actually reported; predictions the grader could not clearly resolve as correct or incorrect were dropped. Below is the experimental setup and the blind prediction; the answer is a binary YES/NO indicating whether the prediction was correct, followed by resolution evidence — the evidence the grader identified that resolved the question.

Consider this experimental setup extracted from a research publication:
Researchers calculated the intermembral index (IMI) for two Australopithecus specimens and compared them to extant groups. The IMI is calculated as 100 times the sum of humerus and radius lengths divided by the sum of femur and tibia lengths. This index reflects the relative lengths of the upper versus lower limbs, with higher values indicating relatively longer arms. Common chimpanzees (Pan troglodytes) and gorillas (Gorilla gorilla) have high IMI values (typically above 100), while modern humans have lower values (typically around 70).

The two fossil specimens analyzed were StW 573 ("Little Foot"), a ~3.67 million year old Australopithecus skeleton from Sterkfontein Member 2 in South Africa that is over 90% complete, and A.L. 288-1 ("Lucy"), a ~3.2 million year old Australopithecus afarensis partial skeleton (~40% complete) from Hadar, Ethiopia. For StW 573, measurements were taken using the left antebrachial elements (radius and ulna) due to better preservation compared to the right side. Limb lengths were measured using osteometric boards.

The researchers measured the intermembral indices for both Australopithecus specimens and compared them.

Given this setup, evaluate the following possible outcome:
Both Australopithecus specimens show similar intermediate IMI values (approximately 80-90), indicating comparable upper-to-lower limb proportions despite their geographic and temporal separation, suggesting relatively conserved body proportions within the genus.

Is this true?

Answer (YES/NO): YES